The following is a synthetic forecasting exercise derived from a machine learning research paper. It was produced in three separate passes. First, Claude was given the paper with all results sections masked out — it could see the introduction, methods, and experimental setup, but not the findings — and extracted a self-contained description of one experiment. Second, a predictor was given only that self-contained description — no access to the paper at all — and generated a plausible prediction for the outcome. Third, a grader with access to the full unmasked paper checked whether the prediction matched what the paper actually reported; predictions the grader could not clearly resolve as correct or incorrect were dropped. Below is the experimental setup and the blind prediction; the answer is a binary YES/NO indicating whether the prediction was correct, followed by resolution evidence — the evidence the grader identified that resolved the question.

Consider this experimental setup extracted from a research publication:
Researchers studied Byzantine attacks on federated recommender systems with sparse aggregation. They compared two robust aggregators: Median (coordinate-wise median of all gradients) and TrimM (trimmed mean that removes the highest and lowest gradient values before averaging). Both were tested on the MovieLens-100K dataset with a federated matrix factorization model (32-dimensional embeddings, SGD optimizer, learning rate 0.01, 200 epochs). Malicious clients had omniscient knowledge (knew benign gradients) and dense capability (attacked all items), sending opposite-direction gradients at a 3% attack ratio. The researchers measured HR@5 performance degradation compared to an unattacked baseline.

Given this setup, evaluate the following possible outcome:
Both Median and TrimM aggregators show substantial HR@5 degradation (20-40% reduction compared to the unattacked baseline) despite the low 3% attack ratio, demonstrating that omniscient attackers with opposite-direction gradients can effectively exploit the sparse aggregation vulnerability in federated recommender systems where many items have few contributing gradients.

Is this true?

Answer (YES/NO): NO